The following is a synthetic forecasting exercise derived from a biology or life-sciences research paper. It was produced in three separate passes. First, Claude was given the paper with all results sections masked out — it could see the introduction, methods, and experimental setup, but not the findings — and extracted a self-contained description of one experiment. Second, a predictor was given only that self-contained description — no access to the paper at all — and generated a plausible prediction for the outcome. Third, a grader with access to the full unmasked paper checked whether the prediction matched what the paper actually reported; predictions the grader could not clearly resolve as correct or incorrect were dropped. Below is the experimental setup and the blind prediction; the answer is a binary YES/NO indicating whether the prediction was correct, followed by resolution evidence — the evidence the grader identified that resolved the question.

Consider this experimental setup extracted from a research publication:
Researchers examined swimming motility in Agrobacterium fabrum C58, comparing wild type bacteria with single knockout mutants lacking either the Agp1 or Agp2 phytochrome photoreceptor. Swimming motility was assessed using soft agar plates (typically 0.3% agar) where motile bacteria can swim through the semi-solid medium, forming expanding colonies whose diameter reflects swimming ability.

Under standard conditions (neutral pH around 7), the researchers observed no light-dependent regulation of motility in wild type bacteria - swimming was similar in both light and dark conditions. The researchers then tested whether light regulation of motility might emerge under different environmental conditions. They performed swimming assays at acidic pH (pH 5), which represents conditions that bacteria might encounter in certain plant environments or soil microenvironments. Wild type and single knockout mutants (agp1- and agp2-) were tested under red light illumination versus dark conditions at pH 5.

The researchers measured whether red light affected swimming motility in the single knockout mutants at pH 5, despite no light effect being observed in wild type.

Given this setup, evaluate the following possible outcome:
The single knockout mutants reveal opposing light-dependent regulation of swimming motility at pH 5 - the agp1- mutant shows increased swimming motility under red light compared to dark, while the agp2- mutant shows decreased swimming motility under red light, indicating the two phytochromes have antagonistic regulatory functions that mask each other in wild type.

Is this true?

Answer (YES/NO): NO